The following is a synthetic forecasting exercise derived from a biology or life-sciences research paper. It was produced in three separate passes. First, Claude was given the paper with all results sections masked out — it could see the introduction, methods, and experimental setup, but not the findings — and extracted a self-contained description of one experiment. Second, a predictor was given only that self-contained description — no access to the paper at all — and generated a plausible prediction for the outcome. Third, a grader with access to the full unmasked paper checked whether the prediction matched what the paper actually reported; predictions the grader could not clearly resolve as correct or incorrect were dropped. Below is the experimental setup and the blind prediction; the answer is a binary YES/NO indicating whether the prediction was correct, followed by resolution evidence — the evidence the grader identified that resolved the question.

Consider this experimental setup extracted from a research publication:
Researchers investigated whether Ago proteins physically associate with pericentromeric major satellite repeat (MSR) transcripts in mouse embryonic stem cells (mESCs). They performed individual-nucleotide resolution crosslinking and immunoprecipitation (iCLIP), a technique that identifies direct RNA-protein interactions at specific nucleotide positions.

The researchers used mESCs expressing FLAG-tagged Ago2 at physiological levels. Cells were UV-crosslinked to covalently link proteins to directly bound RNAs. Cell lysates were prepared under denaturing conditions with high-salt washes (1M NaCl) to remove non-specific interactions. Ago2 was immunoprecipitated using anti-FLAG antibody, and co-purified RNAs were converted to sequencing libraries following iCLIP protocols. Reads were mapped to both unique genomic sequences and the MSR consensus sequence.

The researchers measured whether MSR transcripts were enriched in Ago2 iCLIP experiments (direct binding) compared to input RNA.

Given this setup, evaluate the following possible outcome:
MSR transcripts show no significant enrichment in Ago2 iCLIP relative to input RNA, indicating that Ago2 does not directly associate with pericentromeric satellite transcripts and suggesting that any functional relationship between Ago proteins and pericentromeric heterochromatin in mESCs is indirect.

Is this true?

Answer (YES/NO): NO